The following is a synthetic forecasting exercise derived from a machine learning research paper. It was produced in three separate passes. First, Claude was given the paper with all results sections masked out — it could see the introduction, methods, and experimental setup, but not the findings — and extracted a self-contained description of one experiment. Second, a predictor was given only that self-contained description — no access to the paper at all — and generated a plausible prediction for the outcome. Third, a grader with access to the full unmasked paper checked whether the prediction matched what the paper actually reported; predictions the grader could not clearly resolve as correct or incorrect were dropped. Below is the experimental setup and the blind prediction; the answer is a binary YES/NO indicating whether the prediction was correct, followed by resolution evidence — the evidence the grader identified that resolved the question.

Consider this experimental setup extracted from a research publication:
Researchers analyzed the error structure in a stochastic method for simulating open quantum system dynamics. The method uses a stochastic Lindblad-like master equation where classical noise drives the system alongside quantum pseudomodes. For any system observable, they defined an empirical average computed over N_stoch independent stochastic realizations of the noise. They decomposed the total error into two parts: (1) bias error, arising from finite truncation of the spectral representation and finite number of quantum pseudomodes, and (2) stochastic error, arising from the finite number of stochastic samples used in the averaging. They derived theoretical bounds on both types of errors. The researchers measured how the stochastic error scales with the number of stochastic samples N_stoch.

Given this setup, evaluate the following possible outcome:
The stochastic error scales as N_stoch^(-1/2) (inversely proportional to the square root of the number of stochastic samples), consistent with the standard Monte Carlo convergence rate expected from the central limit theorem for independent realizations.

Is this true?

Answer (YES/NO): YES